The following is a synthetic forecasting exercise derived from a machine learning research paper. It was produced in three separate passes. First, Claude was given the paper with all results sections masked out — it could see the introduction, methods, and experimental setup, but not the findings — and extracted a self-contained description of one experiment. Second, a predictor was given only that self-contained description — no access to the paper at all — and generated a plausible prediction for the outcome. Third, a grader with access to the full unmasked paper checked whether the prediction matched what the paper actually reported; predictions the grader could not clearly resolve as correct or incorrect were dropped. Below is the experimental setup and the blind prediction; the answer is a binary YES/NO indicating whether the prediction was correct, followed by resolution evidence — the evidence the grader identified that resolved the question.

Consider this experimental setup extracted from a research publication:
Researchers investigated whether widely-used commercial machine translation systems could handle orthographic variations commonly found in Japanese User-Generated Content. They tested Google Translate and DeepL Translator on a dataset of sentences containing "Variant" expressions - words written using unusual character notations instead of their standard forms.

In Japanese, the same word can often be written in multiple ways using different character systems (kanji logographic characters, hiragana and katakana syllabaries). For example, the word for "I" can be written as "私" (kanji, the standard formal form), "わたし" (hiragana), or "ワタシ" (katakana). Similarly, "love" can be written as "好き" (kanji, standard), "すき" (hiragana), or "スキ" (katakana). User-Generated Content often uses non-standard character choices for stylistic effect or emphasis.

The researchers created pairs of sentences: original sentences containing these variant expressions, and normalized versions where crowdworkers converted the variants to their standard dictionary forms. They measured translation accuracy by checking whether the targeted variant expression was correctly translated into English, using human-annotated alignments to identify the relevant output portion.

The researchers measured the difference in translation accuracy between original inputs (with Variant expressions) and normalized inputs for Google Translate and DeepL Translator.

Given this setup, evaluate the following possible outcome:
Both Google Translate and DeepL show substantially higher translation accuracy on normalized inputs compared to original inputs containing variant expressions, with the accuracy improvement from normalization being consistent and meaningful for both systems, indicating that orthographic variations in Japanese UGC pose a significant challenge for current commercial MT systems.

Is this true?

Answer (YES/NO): YES